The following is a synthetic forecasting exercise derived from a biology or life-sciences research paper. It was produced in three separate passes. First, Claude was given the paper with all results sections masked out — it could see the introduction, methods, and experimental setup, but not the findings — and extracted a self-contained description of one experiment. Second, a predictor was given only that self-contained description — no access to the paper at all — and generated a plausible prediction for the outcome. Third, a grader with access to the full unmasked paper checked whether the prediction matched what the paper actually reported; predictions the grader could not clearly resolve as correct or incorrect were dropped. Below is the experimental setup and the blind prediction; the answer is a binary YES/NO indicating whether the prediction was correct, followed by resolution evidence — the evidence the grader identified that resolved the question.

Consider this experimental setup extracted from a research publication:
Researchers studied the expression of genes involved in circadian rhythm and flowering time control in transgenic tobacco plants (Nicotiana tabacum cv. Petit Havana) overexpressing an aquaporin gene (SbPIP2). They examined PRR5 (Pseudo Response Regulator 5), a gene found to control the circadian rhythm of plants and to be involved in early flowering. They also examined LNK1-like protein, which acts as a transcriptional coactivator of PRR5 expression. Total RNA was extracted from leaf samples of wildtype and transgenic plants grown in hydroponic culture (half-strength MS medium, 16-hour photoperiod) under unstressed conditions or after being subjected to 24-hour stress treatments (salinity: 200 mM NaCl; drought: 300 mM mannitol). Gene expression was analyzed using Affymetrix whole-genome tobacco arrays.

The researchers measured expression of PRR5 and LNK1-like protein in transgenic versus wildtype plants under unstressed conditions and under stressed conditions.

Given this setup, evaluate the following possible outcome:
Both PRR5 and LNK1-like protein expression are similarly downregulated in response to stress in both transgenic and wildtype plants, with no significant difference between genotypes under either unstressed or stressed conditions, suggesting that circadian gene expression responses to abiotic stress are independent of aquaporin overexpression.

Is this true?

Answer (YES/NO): NO